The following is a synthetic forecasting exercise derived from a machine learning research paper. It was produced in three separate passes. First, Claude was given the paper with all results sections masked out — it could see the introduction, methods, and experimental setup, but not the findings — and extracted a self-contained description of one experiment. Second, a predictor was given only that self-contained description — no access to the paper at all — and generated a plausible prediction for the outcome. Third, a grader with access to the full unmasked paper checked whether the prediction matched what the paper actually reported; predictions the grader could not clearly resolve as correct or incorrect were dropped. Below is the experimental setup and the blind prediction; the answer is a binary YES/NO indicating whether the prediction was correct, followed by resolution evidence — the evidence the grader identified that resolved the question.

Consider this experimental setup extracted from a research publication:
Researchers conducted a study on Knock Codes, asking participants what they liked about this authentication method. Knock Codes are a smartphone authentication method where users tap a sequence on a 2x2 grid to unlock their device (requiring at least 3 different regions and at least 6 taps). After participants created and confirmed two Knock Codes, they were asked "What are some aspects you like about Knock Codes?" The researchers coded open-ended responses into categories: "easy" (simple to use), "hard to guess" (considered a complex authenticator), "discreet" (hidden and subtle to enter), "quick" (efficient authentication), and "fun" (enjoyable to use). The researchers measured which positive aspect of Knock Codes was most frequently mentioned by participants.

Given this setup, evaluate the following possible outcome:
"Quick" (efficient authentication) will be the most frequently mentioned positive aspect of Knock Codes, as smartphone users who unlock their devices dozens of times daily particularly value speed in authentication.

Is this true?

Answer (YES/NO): NO